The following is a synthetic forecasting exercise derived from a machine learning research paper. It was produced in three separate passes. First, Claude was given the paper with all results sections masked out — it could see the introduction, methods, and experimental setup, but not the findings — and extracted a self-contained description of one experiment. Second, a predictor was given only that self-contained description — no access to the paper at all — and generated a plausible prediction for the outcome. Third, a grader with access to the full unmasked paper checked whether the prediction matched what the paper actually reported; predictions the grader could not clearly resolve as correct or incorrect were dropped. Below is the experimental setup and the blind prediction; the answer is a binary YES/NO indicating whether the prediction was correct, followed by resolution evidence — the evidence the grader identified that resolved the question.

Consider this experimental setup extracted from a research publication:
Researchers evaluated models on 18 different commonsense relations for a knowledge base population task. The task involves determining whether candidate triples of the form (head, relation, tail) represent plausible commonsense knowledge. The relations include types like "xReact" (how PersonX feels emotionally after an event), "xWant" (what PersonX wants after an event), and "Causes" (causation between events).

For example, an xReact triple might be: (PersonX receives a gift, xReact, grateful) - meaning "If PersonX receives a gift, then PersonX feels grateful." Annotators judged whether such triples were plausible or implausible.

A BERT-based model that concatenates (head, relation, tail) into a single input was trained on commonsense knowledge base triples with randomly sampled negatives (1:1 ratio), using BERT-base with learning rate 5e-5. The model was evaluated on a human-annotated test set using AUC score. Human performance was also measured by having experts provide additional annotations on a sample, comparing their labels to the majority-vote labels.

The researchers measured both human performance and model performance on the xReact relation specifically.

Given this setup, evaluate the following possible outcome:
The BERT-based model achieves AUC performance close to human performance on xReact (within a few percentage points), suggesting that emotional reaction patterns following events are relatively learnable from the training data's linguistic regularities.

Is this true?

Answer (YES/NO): NO